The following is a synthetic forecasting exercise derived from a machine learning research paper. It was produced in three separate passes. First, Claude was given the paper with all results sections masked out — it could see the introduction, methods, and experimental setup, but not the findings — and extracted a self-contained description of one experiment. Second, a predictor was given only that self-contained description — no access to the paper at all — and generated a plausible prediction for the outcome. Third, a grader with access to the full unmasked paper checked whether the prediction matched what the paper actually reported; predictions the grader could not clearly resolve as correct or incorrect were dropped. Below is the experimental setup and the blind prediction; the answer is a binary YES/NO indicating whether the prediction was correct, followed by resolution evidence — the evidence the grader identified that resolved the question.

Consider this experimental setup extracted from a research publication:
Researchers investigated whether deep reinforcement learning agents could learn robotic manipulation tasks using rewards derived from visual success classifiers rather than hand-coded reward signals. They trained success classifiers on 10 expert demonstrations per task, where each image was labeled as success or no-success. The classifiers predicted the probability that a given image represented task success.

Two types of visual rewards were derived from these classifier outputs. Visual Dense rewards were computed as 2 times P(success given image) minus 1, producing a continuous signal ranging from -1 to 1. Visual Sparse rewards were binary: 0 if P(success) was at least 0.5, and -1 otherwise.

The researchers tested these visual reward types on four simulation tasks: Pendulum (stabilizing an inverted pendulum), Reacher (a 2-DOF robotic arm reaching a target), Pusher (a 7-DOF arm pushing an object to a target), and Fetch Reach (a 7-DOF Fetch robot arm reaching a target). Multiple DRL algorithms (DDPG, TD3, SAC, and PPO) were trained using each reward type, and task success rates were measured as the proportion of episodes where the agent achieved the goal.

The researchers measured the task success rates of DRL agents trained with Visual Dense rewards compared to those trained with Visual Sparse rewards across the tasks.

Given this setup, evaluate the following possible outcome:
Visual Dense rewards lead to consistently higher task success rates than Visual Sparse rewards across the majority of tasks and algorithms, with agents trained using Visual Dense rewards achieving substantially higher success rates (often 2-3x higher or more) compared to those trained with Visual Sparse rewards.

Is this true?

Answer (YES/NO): NO